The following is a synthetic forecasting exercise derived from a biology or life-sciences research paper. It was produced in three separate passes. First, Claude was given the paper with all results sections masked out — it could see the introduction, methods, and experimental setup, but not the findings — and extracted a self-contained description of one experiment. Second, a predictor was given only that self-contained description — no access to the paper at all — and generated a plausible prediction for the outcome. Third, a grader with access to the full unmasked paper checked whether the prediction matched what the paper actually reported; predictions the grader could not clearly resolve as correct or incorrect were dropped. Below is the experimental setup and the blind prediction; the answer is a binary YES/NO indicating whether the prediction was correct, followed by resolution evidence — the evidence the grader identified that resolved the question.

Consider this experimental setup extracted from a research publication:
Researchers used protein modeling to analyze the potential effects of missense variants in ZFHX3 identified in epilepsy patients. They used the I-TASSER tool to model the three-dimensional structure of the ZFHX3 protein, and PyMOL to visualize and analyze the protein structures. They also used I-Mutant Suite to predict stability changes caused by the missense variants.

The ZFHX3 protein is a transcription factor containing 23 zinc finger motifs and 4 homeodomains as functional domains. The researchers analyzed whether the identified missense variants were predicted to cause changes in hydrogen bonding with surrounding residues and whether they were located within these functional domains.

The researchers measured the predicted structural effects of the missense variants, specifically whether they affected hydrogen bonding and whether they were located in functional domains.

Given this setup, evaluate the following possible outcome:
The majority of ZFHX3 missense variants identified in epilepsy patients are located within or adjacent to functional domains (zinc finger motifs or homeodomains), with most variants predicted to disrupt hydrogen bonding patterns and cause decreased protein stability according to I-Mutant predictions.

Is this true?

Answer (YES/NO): NO